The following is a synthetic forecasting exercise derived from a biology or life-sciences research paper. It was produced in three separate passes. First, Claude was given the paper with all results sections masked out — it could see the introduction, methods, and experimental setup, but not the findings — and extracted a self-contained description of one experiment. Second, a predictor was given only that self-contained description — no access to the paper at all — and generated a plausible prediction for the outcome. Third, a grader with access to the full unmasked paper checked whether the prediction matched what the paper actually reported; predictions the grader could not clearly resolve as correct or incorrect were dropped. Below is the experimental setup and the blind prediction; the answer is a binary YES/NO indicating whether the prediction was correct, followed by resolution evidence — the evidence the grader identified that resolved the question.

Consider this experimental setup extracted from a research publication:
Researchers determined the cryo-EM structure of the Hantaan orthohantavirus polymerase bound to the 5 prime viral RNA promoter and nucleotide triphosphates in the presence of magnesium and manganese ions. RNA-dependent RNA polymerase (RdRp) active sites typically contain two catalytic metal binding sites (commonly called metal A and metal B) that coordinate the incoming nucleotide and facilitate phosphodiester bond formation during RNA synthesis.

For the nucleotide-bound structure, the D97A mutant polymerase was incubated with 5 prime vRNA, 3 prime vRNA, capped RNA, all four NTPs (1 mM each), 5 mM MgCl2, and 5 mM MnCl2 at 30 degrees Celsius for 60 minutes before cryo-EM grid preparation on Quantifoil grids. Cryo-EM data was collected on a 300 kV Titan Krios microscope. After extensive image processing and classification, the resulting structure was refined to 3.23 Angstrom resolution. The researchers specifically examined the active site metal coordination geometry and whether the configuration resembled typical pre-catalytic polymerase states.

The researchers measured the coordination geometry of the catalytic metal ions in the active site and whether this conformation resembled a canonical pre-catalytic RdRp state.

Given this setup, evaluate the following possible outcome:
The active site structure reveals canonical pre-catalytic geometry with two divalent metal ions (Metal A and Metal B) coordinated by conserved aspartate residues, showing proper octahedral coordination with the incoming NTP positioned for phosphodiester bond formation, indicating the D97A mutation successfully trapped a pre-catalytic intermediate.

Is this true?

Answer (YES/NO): NO